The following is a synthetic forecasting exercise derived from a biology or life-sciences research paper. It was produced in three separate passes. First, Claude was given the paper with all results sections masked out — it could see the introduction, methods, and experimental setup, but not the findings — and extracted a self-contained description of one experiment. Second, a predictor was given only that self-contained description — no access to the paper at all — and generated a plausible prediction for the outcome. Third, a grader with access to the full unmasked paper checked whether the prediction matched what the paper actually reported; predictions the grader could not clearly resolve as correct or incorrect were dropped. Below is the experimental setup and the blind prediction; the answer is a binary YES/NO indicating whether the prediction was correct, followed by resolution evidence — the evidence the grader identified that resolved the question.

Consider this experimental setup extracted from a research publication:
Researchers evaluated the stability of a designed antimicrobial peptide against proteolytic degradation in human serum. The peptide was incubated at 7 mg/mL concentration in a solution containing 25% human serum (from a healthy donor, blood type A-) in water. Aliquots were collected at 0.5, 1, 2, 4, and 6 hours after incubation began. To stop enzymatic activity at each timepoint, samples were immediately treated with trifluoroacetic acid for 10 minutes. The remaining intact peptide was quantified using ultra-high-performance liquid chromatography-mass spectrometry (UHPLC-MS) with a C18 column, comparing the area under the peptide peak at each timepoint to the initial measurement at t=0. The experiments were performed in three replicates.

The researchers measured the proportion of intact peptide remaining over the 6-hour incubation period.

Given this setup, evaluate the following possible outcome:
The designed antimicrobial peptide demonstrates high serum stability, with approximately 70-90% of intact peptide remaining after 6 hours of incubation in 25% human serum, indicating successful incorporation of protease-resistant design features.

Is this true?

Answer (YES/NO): NO